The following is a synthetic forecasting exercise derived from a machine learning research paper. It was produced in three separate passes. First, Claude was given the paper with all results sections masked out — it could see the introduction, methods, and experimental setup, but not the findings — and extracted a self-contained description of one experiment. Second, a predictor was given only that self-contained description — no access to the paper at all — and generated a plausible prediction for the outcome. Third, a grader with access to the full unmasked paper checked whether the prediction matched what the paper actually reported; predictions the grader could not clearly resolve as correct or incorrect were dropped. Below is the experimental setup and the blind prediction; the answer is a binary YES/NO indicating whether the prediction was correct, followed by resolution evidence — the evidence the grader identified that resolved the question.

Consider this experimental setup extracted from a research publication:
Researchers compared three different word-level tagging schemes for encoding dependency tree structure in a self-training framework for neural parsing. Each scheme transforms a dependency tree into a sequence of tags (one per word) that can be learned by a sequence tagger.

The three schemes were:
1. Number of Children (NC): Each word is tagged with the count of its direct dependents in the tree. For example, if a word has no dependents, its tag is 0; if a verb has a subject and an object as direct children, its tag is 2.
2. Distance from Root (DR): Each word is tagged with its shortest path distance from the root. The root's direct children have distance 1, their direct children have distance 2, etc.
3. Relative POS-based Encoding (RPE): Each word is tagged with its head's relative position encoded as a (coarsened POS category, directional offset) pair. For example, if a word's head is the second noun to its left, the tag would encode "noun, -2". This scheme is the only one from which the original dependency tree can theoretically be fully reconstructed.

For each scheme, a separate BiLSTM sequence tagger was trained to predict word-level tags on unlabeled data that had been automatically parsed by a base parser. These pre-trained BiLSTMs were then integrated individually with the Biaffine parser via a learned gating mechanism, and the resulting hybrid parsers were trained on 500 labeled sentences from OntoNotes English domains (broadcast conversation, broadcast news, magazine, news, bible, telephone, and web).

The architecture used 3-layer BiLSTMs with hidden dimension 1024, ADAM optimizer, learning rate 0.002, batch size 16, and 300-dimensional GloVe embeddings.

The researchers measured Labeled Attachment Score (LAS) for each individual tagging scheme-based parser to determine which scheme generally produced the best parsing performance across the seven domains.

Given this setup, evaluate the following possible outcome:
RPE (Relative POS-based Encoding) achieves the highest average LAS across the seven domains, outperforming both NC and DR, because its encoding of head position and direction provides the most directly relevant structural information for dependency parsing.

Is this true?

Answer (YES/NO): YES